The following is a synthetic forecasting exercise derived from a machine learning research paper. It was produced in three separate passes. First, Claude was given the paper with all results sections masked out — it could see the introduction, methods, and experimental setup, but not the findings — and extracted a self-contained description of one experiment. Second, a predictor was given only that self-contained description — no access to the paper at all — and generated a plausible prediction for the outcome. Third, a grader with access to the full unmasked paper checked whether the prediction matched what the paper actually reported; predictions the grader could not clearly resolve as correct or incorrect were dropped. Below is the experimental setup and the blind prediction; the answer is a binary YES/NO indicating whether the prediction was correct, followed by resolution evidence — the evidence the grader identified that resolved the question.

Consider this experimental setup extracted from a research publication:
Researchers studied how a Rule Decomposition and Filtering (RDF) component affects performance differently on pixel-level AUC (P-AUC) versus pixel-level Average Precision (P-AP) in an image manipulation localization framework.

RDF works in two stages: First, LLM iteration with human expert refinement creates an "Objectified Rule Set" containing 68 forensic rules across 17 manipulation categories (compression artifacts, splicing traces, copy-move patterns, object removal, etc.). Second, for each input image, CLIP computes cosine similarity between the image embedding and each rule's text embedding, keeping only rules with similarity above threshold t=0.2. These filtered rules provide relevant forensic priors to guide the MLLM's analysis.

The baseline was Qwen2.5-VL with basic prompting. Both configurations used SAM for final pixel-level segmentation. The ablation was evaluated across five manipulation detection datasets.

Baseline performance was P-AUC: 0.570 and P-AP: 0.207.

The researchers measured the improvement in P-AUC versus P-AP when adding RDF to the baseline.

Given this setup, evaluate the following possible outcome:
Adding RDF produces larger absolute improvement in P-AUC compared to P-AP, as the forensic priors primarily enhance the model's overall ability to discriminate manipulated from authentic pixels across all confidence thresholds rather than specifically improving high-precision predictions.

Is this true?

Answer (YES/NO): YES